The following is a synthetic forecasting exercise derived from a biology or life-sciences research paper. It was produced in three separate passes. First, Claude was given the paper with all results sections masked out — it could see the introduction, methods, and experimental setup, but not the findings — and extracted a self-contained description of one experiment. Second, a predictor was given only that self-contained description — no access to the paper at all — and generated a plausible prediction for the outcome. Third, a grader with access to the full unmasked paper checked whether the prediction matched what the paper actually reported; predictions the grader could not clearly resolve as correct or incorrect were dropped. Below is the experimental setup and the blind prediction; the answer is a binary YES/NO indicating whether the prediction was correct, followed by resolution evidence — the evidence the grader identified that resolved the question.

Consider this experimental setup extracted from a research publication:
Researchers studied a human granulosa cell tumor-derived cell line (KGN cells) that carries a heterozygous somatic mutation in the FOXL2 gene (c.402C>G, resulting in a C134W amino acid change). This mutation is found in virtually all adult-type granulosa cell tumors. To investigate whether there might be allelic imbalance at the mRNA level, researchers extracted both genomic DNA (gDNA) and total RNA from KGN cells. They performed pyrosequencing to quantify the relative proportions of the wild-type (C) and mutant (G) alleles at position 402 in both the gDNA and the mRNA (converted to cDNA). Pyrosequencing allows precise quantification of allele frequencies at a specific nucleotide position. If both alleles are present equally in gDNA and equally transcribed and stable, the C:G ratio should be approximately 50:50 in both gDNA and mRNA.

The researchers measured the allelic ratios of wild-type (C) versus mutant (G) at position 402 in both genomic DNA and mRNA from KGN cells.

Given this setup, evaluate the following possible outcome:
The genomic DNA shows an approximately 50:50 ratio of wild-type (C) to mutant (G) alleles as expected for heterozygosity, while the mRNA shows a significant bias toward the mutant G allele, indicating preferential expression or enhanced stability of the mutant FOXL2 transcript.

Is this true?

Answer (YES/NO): NO